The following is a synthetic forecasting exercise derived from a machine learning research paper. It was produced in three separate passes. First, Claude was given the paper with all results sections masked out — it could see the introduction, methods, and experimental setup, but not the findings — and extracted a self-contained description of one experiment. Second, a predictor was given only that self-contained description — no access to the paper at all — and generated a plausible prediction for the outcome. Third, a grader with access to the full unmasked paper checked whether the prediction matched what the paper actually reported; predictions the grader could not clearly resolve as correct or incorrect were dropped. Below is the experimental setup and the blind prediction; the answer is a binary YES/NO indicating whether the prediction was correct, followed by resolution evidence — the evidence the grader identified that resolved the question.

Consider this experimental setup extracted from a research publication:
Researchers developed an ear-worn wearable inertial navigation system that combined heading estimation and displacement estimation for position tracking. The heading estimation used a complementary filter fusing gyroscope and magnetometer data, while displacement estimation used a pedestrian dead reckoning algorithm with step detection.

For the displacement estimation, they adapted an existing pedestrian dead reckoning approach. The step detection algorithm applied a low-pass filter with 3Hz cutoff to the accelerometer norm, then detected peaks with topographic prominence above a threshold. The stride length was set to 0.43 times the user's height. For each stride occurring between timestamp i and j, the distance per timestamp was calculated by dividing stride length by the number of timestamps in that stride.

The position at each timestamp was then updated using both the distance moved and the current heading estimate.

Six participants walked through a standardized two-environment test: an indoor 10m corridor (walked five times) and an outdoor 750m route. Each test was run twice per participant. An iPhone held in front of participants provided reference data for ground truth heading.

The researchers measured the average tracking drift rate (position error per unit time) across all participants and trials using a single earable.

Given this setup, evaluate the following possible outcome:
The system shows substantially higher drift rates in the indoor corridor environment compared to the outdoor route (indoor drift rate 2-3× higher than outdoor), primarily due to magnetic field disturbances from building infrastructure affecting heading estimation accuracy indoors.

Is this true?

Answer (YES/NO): NO